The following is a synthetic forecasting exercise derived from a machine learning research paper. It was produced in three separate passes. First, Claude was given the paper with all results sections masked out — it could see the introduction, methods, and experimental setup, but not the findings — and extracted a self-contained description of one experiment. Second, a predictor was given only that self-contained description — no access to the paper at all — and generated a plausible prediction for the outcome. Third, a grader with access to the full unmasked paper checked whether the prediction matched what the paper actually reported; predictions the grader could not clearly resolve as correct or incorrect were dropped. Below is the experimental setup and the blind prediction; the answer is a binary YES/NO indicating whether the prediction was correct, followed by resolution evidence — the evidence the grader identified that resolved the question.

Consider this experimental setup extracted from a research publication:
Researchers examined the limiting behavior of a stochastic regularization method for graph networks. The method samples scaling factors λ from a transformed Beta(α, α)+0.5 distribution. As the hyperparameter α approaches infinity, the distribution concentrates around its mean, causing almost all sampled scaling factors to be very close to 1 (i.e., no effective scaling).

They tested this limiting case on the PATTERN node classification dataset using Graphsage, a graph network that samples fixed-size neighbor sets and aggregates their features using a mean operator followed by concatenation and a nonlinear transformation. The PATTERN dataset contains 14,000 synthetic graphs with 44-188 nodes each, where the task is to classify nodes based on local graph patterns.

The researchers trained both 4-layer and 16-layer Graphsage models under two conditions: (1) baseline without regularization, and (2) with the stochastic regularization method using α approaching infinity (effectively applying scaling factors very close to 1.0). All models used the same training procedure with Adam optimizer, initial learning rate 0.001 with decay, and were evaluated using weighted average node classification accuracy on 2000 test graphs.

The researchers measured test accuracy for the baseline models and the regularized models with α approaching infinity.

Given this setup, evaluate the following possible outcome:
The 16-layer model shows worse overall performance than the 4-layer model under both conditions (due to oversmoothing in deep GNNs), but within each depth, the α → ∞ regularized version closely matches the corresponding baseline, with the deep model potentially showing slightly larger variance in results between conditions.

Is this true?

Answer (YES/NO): NO